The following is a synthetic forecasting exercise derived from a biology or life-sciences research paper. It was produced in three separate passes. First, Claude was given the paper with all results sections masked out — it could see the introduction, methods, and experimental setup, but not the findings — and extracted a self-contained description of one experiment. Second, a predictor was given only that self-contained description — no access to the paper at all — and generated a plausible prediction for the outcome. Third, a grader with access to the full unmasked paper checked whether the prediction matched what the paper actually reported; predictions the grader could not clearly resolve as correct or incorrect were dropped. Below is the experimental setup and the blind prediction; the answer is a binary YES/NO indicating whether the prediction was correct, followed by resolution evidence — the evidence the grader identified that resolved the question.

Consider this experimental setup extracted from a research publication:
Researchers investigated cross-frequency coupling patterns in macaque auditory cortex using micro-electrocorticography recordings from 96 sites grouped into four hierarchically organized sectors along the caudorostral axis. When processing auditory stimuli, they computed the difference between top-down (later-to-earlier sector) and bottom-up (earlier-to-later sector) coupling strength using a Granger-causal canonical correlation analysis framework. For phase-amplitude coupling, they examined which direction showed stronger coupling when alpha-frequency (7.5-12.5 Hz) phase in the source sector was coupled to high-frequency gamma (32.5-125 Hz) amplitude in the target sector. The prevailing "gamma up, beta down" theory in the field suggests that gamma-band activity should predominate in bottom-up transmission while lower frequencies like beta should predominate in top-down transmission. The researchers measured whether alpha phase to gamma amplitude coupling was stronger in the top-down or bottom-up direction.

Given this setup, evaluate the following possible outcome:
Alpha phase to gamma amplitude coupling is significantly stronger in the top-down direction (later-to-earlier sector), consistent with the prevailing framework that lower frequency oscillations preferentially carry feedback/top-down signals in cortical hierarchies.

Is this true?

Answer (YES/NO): YES